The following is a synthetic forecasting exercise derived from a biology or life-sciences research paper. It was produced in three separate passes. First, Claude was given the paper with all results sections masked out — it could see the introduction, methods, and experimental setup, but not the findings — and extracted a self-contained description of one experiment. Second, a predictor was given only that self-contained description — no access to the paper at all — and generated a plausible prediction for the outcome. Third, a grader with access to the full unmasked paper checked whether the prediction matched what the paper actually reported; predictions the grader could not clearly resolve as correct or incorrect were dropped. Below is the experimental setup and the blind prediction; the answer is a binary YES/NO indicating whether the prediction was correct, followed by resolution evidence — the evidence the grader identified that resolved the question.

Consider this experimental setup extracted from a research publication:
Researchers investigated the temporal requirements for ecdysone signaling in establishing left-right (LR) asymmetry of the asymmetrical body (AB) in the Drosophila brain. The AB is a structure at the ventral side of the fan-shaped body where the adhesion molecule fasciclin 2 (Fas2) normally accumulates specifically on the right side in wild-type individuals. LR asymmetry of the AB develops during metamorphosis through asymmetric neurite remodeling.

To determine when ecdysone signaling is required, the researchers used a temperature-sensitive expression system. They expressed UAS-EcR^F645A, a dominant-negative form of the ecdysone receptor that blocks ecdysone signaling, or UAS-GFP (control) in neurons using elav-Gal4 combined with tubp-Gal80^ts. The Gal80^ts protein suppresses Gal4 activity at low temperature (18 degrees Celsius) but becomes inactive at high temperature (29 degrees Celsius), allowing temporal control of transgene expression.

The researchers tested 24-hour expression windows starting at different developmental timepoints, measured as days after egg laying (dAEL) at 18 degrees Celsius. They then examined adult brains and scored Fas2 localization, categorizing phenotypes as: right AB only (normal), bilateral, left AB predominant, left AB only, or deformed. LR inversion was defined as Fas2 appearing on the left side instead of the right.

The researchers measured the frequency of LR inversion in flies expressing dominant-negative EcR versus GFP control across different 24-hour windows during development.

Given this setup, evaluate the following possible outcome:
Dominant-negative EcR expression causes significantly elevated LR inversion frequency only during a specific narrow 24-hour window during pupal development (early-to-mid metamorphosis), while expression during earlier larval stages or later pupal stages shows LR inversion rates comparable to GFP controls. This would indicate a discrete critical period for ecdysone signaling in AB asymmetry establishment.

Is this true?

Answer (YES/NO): NO